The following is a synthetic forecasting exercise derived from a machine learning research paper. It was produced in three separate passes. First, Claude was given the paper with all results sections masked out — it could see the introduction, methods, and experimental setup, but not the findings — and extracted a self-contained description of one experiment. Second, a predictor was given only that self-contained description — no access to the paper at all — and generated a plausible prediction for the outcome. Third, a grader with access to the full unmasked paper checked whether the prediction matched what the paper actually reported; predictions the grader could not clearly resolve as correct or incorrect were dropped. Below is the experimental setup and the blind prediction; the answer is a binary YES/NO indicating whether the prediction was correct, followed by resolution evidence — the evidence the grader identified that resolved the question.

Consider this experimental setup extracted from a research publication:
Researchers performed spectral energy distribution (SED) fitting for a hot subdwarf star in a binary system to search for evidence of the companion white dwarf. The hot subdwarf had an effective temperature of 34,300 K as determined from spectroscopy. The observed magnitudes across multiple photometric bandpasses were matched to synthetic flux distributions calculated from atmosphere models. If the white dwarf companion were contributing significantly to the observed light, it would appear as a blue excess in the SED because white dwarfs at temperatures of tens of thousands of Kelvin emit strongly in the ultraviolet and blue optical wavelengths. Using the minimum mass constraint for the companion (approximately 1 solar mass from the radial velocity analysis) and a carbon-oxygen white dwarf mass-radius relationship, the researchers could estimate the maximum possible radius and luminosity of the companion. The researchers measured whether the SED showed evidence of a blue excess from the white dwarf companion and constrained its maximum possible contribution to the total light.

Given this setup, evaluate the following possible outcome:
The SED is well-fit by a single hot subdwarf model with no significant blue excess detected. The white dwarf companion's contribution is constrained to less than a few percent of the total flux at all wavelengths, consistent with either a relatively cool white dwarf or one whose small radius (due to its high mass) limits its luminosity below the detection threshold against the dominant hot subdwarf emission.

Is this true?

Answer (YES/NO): YES